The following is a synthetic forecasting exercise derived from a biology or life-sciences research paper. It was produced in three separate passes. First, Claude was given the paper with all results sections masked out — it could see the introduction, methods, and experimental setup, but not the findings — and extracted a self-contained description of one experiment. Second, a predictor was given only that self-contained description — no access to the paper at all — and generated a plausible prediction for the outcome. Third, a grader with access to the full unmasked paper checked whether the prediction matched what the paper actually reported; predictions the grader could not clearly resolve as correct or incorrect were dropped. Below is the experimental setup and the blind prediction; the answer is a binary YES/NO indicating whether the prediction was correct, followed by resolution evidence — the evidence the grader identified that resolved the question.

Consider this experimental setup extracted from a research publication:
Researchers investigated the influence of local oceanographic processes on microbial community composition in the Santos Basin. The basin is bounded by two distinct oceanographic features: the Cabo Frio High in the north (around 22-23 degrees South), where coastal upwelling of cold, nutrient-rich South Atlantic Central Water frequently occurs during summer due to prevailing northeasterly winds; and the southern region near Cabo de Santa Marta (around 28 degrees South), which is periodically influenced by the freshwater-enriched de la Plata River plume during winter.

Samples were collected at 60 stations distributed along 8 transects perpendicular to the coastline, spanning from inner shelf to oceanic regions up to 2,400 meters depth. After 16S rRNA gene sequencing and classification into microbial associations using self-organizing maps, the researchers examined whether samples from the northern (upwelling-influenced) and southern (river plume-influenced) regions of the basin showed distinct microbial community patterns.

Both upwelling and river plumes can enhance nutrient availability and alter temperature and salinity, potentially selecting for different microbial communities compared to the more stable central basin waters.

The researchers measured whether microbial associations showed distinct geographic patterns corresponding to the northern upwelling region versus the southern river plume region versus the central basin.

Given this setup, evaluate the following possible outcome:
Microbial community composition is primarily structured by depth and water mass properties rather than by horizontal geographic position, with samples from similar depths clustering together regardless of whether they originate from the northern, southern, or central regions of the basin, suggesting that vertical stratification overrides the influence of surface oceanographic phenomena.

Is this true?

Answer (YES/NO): NO